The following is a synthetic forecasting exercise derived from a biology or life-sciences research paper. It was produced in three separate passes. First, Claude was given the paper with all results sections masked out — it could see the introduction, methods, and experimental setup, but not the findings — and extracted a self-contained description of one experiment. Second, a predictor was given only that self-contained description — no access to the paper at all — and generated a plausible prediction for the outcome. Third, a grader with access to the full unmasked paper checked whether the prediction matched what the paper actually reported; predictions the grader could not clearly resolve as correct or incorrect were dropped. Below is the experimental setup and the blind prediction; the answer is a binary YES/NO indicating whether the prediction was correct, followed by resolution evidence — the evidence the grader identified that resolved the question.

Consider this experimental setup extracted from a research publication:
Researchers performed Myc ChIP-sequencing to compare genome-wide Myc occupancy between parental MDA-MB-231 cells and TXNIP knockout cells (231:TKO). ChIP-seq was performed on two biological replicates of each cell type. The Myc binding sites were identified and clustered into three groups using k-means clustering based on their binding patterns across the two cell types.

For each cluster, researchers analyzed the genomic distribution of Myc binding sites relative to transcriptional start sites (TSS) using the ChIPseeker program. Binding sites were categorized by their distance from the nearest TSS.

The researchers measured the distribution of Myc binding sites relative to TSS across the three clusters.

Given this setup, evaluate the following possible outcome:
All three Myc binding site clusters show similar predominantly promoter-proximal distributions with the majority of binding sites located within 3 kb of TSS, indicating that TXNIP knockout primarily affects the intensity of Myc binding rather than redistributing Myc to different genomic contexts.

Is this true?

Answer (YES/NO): NO